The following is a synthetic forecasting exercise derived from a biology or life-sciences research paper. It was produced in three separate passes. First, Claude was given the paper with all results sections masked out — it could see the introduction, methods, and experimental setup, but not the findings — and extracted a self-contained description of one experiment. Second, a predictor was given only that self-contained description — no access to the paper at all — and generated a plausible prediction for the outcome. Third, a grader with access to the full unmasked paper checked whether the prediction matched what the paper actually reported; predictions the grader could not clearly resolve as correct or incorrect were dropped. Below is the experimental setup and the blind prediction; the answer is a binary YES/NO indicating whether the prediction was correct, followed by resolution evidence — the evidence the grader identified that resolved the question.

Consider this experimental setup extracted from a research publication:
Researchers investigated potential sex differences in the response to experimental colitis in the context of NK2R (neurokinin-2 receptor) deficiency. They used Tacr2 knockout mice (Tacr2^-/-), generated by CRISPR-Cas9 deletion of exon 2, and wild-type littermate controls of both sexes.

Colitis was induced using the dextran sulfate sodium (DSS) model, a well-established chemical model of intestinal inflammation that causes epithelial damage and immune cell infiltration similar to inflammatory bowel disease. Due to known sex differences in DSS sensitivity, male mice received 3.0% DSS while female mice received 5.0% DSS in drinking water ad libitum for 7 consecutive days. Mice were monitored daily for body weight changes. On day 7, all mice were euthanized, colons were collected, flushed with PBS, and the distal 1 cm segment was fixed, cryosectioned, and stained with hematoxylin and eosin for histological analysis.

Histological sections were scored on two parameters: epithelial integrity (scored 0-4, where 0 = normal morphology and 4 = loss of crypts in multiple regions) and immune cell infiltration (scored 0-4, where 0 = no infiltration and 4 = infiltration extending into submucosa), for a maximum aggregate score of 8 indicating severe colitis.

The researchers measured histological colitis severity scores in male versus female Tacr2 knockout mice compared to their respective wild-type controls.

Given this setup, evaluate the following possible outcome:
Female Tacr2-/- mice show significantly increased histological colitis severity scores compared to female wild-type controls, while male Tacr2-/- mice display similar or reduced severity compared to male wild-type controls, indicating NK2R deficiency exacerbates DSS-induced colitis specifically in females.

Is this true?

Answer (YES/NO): NO